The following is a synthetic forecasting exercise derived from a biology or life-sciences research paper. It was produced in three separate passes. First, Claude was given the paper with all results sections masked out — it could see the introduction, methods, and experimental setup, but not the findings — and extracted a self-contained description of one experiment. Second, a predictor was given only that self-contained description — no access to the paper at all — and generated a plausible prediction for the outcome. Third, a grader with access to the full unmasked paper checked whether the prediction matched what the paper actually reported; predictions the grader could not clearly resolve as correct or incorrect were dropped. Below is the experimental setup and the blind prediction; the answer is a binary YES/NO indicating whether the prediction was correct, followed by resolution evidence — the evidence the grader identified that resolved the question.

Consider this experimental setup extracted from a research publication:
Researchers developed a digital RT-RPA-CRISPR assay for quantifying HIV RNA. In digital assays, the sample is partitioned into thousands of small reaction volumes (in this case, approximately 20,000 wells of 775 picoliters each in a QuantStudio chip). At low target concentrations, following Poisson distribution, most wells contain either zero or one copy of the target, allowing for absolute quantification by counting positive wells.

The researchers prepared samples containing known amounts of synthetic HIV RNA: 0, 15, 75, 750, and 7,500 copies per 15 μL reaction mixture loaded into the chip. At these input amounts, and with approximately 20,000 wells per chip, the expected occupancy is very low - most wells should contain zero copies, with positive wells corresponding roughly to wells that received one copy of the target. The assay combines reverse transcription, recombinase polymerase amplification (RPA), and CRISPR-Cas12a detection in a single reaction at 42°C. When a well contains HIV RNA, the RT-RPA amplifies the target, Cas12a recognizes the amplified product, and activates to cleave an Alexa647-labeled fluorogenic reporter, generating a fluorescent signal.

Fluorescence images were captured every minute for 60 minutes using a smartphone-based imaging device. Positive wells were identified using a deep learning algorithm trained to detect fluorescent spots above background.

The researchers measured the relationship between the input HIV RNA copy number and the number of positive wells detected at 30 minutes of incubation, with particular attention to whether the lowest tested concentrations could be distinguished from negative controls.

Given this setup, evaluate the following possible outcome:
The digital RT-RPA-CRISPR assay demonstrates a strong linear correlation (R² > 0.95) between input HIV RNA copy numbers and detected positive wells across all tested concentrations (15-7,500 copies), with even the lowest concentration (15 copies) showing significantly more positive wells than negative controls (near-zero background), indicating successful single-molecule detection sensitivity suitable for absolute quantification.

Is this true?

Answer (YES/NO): NO